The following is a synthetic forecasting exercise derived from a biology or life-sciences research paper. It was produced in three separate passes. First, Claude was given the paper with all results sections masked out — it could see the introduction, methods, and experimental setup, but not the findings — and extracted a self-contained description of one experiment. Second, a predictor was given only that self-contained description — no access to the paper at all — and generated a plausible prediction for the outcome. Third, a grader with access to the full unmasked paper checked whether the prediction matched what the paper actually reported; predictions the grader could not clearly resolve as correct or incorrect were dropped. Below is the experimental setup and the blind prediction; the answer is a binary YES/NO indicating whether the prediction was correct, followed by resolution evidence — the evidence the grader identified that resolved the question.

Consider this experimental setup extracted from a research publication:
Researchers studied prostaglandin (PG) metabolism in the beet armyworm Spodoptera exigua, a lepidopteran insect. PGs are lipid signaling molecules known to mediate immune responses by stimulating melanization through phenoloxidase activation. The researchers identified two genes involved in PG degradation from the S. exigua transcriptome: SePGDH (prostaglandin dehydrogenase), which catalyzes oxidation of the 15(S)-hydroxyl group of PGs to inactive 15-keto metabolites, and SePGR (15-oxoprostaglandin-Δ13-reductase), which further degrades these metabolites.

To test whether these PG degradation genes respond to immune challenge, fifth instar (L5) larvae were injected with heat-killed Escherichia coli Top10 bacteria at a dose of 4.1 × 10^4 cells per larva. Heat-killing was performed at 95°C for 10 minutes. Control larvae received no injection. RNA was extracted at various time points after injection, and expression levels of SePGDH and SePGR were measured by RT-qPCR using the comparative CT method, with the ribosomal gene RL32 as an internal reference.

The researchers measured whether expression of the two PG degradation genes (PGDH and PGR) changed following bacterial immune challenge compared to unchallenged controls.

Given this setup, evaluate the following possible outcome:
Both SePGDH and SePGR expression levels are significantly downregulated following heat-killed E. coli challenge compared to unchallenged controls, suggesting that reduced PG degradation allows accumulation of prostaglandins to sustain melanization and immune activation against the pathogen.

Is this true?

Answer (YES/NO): NO